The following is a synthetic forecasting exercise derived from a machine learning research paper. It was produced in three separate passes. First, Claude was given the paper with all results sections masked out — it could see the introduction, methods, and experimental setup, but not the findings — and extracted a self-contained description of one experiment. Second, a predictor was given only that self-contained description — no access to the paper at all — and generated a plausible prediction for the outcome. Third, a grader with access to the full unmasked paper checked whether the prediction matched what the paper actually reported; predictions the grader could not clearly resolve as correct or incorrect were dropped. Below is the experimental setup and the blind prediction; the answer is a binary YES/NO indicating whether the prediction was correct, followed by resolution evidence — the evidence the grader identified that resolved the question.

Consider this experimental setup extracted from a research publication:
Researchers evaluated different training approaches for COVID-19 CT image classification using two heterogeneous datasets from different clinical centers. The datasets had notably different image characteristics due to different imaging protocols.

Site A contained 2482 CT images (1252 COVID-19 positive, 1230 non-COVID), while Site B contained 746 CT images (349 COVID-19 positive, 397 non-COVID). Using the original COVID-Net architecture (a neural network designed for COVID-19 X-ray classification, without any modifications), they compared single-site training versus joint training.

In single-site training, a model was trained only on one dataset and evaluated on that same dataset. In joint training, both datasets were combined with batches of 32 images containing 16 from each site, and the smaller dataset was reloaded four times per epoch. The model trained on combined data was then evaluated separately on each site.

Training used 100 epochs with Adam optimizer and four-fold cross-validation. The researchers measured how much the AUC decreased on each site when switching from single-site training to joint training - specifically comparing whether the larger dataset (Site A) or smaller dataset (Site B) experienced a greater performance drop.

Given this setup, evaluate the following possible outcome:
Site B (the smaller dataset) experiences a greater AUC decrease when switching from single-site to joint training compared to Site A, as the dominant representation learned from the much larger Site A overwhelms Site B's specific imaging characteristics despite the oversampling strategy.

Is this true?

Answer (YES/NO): NO